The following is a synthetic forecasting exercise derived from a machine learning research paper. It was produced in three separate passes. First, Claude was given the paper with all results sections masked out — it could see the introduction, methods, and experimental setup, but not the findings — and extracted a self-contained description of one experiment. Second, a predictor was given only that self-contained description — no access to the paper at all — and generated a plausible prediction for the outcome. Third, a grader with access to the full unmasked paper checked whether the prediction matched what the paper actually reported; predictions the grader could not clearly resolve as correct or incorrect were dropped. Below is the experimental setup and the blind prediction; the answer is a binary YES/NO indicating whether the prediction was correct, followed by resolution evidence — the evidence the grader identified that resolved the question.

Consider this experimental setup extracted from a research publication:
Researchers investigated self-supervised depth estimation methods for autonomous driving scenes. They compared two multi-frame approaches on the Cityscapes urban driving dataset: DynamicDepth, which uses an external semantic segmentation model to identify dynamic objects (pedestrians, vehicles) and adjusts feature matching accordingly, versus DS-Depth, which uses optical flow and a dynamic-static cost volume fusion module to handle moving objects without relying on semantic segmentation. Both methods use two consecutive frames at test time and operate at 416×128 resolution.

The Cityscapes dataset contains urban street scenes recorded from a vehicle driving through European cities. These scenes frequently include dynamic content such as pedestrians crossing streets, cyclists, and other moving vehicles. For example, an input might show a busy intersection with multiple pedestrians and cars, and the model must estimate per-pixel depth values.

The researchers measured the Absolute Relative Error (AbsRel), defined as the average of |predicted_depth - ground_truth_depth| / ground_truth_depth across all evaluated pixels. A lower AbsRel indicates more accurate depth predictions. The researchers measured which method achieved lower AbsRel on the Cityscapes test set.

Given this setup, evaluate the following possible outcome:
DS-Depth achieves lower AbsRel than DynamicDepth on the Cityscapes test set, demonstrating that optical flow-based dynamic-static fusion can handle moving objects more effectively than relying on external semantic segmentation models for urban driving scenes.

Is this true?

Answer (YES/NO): YES